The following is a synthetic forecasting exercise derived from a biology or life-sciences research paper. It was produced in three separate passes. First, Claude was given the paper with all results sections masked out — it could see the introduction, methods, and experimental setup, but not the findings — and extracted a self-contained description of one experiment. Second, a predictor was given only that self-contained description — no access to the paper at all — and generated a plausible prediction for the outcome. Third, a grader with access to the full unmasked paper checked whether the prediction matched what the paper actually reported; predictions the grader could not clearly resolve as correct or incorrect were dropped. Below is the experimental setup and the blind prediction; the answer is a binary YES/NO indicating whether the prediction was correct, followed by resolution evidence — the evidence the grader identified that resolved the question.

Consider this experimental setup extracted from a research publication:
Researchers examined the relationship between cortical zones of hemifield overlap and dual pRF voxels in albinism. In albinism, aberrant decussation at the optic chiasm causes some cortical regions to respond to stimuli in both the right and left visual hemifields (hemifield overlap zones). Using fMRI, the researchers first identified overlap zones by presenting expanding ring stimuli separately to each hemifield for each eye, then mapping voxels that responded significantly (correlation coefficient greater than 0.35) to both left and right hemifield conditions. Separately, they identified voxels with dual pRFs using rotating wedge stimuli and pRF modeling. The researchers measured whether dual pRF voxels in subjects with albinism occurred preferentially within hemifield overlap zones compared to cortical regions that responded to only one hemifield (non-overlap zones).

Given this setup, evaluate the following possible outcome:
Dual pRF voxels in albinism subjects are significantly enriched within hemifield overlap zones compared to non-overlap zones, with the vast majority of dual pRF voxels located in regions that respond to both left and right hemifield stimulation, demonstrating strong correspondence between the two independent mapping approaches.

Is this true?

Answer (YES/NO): NO